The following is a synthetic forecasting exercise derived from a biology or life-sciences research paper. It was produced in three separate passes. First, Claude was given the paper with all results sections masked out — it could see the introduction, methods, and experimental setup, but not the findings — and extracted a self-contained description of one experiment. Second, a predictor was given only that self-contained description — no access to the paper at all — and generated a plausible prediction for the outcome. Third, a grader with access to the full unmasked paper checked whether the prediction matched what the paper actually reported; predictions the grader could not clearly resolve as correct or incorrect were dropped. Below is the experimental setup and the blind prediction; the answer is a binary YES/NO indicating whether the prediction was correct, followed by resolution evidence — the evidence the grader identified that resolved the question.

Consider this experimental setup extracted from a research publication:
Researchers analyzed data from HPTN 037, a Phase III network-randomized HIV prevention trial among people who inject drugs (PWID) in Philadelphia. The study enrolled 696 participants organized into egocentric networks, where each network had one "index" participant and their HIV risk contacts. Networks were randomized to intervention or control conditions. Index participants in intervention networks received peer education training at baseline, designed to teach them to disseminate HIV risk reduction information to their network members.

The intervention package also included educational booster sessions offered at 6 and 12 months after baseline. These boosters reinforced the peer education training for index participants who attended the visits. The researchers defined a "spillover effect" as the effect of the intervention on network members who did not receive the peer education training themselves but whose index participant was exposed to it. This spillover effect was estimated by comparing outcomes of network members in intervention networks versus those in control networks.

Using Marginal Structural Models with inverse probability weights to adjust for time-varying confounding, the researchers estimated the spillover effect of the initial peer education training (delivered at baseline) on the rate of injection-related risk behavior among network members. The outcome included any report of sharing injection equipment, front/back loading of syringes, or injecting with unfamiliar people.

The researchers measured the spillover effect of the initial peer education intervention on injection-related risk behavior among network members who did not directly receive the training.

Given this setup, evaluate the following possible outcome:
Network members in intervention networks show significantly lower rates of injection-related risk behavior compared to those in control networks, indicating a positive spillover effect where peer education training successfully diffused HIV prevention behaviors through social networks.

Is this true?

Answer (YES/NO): NO